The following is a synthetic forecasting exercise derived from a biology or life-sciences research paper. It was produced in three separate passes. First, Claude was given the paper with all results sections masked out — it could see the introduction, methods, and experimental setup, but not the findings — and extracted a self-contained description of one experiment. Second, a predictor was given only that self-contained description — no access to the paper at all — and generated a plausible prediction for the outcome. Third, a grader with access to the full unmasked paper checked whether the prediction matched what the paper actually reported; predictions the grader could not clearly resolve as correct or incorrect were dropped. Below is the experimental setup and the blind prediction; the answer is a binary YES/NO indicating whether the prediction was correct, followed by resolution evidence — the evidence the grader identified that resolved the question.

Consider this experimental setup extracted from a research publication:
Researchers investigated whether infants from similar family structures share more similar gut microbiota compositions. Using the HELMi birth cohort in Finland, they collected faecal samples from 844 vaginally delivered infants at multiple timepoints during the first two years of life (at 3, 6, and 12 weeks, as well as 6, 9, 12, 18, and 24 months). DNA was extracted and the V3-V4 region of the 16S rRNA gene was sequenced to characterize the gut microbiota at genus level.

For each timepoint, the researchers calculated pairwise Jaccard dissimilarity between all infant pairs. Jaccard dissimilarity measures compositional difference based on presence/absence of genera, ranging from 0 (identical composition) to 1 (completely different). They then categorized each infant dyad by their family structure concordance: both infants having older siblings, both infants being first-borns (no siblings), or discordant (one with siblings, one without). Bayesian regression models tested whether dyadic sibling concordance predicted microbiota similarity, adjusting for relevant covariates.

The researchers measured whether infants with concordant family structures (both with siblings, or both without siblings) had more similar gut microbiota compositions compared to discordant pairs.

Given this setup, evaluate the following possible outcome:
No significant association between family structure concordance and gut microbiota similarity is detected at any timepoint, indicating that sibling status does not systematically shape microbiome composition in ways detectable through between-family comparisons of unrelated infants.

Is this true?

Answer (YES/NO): YES